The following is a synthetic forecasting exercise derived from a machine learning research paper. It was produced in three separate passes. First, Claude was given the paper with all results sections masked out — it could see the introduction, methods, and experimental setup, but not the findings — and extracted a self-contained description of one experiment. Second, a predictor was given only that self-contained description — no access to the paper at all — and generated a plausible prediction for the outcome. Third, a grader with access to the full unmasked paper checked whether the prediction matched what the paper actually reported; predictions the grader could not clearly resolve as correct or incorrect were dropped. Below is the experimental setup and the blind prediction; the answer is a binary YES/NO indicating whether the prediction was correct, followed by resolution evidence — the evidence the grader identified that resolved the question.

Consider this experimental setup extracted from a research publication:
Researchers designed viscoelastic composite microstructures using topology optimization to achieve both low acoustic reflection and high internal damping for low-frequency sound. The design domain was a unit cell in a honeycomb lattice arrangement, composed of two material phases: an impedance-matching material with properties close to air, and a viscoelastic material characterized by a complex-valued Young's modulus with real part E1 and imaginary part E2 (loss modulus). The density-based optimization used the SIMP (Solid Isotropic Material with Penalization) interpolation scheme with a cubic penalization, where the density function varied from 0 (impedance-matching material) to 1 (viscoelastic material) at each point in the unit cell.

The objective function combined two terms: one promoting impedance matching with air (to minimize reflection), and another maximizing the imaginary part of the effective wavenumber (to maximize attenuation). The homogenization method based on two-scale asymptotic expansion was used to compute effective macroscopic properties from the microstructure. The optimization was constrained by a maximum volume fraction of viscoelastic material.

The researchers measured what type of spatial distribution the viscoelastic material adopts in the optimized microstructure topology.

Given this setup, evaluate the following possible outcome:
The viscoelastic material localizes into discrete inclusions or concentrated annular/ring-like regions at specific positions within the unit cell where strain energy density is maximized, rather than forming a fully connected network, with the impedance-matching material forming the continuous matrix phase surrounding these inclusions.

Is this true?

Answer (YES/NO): NO